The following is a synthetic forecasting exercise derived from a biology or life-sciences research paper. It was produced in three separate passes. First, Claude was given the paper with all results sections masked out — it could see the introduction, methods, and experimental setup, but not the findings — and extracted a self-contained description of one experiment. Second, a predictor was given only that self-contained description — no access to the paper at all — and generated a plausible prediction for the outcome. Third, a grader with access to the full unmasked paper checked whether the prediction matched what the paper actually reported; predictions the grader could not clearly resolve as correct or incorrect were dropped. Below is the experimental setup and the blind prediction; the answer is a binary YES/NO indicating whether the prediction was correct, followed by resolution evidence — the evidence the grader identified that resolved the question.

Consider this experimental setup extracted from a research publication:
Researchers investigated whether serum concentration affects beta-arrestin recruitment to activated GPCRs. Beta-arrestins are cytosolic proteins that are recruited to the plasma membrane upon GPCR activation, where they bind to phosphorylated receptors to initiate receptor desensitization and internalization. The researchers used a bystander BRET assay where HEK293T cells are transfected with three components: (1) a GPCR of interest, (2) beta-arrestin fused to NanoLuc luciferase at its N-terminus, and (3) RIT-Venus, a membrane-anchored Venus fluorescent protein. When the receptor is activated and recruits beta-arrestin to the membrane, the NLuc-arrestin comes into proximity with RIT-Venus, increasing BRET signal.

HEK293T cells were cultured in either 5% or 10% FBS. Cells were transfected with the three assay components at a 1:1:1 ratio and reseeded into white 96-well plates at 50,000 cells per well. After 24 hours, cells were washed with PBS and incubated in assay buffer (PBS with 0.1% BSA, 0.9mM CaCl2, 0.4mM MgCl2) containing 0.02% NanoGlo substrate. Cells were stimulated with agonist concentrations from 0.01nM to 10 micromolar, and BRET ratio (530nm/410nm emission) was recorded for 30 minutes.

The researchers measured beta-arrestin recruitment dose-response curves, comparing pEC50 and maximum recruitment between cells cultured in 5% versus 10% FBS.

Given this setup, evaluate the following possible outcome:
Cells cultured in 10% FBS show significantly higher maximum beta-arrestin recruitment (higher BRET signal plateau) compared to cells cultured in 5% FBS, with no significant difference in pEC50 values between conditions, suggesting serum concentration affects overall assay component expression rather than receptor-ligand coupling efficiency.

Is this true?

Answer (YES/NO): NO